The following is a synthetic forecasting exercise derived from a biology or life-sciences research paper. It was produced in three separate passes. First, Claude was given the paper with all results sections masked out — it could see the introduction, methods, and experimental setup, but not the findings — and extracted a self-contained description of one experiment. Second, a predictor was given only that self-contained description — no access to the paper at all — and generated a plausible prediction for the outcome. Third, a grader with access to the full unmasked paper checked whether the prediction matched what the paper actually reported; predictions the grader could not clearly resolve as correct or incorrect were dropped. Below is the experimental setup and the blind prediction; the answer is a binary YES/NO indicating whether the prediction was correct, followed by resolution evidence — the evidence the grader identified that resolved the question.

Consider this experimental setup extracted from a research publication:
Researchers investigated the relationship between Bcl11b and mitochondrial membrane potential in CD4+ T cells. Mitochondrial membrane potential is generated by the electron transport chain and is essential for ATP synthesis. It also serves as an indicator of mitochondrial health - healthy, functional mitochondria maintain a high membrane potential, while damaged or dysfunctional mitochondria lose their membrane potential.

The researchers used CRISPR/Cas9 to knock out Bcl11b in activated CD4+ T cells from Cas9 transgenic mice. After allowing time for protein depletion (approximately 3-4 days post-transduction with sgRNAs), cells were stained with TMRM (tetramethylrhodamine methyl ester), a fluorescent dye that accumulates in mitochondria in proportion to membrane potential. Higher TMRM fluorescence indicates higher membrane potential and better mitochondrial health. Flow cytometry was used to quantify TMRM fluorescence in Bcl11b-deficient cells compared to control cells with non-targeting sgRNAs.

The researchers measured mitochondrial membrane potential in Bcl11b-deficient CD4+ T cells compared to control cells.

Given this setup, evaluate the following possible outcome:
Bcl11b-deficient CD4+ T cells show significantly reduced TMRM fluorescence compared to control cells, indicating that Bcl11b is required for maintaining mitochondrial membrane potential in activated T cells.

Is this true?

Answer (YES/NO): YES